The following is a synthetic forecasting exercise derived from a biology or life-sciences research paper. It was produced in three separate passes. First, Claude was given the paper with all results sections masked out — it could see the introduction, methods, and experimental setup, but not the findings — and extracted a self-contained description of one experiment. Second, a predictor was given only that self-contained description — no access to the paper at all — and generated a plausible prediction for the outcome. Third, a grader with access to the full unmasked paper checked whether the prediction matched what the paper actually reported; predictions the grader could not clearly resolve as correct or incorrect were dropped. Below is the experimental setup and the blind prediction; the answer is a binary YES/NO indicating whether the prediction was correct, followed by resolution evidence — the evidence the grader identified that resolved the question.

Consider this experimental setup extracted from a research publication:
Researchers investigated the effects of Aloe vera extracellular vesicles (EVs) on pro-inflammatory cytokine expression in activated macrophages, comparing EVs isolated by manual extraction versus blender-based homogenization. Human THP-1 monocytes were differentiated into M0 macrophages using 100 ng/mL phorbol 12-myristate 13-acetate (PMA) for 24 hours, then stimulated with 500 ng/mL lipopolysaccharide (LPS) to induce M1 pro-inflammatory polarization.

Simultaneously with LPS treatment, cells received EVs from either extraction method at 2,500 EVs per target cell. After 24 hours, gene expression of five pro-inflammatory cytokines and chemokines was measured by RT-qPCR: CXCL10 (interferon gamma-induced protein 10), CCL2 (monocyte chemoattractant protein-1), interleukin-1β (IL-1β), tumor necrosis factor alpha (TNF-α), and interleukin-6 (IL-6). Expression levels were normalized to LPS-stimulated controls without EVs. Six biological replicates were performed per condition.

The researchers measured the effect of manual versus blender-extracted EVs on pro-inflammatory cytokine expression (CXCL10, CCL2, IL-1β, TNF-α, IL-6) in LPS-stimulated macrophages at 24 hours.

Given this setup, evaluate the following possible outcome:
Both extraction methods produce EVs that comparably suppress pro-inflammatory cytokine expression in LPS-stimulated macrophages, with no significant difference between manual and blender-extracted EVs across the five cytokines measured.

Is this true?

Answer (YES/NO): NO